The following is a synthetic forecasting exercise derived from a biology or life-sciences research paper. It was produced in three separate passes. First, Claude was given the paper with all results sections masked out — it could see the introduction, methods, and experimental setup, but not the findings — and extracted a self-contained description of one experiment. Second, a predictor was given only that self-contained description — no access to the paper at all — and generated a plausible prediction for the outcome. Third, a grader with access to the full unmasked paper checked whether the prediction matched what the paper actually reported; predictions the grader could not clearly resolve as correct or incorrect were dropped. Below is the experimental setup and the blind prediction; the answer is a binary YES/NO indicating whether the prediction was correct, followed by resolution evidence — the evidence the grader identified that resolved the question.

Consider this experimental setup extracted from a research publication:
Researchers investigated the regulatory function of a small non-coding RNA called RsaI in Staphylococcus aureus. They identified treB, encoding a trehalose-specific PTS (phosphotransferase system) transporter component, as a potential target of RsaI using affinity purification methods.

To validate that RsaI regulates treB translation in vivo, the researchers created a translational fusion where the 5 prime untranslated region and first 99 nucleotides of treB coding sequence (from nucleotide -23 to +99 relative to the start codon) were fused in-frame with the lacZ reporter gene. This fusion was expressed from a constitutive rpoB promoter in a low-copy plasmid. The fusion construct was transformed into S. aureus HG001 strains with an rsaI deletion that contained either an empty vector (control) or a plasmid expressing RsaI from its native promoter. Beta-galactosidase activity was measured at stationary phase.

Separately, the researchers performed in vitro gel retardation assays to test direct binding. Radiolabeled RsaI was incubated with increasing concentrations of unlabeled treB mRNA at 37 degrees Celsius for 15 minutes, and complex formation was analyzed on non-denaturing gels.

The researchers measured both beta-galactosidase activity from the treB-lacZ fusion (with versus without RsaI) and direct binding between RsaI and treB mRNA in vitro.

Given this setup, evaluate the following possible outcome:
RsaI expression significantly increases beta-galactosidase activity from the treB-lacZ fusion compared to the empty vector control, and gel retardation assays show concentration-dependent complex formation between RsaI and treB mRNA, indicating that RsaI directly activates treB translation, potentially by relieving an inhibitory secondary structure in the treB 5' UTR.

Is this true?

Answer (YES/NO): NO